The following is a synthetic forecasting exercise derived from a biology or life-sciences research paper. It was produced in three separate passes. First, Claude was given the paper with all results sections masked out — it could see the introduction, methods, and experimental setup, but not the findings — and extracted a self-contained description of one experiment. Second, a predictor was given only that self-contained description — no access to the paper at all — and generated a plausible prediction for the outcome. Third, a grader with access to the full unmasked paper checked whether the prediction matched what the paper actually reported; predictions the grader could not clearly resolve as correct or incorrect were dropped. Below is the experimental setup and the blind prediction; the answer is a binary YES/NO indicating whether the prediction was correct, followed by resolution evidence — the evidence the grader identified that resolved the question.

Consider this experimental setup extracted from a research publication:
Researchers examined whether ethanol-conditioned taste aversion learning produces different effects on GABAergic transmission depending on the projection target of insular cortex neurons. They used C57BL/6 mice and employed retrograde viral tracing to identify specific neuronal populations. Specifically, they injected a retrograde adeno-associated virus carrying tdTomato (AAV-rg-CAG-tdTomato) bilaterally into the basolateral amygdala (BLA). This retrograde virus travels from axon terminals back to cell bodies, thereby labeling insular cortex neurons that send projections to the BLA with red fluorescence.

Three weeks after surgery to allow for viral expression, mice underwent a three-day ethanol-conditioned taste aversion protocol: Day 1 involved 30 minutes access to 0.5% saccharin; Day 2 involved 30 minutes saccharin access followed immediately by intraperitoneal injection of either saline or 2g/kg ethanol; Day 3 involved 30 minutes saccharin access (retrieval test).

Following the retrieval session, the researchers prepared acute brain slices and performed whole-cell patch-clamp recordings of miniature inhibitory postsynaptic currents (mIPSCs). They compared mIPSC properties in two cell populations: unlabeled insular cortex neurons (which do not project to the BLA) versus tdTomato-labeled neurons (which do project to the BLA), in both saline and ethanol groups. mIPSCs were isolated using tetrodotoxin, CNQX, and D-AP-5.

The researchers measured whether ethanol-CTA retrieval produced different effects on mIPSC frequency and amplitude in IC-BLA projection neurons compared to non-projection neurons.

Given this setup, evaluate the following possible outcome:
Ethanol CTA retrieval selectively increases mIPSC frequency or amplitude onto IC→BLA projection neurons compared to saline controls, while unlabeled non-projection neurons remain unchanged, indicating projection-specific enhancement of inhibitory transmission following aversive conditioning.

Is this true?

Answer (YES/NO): YES